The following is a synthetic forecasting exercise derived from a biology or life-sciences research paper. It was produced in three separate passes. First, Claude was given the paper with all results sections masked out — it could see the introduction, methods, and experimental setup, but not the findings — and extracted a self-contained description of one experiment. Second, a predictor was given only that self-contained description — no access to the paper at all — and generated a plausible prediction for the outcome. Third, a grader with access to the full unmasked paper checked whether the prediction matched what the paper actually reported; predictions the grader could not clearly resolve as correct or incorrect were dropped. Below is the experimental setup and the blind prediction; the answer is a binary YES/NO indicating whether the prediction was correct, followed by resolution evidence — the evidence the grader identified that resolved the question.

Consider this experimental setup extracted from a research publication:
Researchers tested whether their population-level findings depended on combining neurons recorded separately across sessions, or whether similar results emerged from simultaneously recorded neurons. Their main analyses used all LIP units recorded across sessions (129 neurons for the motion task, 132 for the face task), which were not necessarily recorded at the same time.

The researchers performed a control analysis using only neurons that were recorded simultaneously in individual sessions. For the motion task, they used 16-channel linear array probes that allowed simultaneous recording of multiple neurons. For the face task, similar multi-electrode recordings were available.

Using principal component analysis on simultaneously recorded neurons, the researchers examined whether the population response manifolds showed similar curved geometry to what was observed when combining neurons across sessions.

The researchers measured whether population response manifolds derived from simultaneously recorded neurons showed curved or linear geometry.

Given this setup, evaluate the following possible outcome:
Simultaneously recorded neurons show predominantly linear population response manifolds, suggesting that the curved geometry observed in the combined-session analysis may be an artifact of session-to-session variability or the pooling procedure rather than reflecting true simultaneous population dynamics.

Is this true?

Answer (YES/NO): NO